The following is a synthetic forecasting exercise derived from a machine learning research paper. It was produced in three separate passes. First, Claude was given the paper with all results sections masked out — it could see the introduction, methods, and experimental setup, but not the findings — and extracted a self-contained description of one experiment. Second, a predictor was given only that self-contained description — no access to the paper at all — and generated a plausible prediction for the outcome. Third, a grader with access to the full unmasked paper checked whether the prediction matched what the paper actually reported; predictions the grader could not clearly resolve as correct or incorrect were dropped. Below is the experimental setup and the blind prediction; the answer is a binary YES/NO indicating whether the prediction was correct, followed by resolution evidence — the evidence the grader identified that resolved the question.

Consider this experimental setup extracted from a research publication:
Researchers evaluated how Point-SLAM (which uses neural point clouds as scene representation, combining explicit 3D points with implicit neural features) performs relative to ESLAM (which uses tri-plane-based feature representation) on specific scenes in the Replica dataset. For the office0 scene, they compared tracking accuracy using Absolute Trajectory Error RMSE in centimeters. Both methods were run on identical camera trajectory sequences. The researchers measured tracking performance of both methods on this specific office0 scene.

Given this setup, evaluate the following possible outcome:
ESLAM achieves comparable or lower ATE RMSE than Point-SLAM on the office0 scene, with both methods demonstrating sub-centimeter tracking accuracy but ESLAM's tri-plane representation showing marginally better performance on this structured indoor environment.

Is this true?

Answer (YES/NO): NO